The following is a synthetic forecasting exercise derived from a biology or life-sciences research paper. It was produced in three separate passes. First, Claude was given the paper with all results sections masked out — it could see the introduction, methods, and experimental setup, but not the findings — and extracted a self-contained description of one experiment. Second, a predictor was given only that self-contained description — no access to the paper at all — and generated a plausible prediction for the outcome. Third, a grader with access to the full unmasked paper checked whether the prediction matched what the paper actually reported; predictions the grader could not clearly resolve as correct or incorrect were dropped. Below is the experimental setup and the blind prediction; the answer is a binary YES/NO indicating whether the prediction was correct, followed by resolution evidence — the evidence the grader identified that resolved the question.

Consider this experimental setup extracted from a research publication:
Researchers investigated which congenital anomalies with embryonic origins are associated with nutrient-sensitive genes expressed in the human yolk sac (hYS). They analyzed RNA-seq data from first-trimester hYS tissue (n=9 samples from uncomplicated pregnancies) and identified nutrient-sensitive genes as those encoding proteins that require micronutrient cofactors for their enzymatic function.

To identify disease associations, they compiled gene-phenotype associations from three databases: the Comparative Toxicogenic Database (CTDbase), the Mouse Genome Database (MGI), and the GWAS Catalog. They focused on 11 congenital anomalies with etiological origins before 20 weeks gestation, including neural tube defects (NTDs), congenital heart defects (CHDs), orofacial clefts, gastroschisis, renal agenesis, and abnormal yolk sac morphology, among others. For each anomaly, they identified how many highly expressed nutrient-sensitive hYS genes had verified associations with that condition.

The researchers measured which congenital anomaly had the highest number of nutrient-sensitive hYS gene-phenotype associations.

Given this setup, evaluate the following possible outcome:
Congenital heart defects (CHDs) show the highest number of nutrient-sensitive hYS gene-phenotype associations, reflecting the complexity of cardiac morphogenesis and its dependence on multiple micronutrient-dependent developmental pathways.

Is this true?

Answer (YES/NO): YES